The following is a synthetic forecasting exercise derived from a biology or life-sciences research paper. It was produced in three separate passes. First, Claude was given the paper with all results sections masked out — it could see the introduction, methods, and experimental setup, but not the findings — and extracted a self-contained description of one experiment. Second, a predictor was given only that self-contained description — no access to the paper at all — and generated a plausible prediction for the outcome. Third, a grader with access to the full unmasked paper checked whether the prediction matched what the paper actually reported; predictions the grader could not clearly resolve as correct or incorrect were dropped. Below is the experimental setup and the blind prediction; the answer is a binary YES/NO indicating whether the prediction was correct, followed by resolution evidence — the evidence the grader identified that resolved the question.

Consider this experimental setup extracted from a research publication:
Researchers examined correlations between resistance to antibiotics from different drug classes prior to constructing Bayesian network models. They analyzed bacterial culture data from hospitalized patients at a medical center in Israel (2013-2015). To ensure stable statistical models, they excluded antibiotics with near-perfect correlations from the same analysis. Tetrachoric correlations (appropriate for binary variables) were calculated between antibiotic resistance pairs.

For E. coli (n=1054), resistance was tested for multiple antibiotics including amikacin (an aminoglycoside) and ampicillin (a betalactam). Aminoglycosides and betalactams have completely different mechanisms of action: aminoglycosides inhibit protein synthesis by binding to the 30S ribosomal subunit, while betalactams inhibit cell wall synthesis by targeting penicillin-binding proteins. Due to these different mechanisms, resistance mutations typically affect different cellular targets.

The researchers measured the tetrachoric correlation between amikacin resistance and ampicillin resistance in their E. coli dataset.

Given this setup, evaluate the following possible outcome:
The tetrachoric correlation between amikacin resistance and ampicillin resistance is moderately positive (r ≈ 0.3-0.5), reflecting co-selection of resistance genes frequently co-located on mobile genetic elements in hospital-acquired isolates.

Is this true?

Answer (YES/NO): NO